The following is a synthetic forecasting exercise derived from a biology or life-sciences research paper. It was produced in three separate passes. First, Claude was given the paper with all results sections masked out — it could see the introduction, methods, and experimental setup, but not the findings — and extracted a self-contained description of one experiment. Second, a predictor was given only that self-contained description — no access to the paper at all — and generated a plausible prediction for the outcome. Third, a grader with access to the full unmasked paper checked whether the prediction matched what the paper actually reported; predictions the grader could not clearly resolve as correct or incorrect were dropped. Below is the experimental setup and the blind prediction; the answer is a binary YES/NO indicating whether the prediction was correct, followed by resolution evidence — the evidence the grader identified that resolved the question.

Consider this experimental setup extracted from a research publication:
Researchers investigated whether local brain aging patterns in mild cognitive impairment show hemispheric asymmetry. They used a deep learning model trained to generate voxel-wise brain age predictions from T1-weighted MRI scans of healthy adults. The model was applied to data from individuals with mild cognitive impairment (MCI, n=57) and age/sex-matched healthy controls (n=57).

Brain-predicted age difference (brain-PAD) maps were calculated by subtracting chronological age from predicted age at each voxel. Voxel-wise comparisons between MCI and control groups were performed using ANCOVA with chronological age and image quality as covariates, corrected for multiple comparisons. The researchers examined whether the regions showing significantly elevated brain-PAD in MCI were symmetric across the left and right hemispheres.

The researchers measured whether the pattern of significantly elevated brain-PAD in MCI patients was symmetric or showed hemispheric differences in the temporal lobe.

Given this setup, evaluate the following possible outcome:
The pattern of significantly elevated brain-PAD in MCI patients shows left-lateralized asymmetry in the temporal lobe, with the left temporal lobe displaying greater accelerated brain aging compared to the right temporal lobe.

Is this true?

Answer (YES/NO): YES